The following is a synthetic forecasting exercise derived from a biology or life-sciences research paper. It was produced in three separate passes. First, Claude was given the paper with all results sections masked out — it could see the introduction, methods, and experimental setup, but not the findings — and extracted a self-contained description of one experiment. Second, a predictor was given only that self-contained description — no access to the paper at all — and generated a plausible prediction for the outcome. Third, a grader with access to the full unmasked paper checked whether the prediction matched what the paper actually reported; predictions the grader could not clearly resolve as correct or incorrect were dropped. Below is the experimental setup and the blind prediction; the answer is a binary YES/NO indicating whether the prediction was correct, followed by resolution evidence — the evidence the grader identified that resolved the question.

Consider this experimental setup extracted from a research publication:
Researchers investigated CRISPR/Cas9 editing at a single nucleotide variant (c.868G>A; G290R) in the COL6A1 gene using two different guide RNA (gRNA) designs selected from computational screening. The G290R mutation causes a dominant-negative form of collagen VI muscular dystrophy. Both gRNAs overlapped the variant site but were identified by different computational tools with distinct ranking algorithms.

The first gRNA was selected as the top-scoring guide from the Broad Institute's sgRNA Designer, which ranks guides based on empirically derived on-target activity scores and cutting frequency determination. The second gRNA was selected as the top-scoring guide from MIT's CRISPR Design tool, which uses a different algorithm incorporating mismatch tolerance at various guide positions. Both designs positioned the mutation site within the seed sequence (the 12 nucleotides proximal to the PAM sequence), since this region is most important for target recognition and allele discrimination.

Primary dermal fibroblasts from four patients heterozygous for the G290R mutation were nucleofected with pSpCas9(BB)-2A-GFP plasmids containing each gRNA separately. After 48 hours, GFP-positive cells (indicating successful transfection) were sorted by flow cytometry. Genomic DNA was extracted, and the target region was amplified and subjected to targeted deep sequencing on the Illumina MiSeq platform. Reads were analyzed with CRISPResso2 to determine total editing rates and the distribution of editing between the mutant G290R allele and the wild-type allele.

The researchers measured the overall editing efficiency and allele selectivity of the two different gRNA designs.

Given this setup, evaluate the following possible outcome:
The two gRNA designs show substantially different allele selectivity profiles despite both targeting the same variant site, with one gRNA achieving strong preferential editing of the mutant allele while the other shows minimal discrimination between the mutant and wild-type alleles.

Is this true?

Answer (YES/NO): NO